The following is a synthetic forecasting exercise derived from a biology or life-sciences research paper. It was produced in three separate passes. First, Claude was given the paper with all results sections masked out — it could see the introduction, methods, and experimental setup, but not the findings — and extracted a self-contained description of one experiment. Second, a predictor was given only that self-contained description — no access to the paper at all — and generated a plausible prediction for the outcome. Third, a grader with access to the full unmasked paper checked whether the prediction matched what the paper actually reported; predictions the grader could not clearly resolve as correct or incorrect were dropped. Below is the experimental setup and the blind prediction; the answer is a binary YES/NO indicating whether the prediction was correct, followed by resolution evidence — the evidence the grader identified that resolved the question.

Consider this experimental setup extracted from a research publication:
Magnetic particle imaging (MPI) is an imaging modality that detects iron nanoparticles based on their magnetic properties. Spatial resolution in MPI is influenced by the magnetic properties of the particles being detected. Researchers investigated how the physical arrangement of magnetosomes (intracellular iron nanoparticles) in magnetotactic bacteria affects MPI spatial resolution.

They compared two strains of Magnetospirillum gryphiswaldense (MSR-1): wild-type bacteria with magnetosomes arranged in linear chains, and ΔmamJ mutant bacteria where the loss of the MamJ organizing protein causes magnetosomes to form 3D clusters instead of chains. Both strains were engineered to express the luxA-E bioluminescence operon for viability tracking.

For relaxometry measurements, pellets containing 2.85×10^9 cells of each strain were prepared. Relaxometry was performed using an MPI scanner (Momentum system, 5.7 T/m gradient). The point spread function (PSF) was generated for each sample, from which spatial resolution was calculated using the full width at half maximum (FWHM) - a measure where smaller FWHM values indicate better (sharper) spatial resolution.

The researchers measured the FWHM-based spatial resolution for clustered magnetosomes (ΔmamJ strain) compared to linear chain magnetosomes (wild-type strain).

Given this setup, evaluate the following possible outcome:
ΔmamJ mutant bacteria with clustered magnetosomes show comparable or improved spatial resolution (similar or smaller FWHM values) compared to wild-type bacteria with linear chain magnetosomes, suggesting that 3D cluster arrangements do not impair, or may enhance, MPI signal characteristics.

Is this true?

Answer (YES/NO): YES